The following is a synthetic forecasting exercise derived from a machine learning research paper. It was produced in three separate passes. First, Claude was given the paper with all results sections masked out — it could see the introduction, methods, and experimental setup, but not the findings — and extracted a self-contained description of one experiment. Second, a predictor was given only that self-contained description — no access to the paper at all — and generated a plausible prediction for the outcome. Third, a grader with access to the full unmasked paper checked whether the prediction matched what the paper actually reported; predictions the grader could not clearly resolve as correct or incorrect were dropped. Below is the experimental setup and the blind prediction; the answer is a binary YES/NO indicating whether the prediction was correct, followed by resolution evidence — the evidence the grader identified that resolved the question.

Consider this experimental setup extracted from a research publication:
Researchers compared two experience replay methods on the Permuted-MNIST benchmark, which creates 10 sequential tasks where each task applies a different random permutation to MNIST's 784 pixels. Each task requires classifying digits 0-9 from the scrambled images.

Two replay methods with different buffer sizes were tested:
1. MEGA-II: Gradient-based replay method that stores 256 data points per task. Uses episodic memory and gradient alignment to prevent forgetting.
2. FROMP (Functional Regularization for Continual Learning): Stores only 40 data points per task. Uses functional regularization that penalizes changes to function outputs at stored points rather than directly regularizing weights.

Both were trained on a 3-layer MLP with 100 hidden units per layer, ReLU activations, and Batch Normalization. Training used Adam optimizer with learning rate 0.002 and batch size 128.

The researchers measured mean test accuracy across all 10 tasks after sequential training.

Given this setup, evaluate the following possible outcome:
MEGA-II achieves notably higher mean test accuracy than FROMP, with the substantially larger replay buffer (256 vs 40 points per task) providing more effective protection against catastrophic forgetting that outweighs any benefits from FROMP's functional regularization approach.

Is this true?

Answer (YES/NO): NO